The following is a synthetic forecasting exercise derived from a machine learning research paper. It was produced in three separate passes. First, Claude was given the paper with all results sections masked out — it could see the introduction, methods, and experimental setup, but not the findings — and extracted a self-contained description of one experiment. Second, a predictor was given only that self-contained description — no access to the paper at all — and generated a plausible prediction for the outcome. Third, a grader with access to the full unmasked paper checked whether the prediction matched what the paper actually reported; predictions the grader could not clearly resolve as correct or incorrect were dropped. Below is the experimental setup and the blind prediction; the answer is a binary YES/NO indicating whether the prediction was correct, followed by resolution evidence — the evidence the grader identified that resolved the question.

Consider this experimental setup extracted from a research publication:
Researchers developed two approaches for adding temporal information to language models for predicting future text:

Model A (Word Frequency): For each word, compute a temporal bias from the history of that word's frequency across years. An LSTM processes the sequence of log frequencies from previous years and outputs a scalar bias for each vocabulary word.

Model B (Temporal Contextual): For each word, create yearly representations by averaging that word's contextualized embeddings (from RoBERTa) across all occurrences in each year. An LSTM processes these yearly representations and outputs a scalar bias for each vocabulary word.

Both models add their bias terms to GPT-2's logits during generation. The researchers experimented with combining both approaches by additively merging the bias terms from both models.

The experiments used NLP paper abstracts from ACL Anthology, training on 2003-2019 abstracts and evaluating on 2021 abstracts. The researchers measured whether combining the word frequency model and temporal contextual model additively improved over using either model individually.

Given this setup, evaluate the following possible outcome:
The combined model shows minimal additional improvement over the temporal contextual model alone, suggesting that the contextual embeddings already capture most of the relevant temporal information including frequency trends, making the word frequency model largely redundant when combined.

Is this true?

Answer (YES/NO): NO